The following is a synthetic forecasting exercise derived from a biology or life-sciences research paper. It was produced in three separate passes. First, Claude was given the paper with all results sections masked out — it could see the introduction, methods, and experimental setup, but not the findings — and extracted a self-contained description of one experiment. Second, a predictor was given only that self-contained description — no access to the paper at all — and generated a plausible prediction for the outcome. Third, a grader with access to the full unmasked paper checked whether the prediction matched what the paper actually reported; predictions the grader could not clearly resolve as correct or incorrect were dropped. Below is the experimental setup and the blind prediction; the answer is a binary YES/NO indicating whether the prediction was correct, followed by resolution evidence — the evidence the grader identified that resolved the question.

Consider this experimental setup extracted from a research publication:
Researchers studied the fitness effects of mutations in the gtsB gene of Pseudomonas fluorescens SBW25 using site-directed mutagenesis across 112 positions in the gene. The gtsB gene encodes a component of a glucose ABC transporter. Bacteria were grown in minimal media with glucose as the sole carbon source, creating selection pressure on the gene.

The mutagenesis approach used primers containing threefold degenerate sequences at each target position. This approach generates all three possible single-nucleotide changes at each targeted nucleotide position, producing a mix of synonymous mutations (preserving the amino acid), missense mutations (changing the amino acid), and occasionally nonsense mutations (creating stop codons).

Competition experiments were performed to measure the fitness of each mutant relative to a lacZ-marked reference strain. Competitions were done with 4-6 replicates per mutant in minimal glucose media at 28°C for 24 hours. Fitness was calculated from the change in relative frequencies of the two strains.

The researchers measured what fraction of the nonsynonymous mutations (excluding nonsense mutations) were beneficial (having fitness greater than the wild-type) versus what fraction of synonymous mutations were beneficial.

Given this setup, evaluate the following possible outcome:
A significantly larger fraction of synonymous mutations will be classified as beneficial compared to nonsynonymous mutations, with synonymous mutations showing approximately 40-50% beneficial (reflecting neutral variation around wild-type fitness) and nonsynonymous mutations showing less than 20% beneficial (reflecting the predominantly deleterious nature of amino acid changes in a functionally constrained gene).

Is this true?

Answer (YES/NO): NO